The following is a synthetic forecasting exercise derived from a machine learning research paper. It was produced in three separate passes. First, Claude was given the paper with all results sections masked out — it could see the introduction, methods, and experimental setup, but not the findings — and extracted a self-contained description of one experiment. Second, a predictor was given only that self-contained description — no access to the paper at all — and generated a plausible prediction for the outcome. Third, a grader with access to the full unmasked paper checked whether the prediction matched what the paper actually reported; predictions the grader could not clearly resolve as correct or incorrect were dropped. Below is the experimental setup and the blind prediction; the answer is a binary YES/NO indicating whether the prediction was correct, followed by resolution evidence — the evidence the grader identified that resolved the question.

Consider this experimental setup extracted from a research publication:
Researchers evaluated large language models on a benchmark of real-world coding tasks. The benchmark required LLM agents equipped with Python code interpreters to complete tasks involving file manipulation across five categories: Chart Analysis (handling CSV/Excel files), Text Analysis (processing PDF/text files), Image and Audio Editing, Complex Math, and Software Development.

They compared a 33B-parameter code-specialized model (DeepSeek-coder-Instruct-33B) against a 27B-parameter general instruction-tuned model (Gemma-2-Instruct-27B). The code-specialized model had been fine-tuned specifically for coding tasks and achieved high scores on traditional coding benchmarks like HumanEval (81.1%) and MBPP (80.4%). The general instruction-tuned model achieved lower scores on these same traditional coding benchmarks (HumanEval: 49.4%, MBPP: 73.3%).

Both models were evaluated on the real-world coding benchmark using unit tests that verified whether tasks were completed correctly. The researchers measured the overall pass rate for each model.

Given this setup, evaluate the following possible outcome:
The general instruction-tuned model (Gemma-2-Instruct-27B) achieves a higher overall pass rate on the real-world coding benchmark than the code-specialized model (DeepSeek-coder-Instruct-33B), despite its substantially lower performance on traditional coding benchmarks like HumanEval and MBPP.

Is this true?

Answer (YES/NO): YES